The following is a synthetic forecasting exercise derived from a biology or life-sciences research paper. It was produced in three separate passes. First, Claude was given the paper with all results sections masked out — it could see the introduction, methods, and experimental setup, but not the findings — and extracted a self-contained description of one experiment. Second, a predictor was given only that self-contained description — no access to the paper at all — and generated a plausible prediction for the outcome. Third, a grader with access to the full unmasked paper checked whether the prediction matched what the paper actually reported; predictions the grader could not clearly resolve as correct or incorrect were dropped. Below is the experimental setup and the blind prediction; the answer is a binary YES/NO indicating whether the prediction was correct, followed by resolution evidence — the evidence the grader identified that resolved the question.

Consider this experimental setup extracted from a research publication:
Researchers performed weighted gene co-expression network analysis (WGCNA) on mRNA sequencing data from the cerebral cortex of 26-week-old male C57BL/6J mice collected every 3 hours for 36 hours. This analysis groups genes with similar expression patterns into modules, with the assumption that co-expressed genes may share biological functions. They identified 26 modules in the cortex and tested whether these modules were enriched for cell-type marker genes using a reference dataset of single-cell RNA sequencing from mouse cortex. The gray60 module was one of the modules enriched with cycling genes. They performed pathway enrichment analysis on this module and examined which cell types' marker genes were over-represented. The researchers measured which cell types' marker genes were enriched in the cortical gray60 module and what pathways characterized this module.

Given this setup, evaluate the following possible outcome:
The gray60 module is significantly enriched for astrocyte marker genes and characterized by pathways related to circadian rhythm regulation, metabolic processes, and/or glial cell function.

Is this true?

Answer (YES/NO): NO